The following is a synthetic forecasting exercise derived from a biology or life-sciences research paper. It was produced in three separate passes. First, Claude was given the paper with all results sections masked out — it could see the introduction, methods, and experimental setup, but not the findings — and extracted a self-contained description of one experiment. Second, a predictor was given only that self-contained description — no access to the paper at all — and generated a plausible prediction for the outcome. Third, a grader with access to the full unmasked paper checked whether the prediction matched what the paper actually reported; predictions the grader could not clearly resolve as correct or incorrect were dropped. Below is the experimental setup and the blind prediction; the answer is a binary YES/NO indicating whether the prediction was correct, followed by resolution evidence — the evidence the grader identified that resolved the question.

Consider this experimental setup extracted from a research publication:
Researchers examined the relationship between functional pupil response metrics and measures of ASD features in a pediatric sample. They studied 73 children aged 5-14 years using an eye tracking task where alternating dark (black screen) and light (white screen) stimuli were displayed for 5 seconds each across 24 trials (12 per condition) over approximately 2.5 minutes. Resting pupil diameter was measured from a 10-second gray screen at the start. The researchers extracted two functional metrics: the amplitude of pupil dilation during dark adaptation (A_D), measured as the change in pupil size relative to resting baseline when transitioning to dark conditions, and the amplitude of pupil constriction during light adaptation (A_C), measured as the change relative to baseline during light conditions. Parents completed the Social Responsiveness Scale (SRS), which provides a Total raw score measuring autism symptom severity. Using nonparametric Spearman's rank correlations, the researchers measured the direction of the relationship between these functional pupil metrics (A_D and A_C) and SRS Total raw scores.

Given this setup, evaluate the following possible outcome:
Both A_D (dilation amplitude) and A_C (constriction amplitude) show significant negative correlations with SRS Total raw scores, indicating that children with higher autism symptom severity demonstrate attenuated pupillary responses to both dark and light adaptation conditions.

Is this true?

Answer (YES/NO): YES